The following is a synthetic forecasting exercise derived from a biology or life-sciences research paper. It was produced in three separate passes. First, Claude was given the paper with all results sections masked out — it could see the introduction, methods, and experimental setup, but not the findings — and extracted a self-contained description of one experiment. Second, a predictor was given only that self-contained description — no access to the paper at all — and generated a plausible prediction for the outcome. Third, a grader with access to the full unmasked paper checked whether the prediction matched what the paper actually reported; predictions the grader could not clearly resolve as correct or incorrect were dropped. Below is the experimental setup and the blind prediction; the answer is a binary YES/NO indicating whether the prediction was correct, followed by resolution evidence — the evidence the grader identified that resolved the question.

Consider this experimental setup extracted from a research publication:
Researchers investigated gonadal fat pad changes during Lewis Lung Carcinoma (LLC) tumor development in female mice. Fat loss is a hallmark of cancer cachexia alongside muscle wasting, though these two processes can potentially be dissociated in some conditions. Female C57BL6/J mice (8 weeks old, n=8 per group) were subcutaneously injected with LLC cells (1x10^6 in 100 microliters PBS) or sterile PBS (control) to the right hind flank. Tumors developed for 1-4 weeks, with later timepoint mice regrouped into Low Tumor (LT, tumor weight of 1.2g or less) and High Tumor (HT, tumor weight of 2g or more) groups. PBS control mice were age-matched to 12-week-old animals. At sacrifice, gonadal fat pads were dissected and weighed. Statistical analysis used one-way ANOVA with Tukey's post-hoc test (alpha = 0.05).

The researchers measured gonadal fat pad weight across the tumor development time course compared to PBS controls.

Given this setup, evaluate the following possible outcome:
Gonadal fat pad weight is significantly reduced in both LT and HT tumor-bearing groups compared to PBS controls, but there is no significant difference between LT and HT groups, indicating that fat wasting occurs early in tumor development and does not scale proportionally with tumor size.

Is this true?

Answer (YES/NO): NO